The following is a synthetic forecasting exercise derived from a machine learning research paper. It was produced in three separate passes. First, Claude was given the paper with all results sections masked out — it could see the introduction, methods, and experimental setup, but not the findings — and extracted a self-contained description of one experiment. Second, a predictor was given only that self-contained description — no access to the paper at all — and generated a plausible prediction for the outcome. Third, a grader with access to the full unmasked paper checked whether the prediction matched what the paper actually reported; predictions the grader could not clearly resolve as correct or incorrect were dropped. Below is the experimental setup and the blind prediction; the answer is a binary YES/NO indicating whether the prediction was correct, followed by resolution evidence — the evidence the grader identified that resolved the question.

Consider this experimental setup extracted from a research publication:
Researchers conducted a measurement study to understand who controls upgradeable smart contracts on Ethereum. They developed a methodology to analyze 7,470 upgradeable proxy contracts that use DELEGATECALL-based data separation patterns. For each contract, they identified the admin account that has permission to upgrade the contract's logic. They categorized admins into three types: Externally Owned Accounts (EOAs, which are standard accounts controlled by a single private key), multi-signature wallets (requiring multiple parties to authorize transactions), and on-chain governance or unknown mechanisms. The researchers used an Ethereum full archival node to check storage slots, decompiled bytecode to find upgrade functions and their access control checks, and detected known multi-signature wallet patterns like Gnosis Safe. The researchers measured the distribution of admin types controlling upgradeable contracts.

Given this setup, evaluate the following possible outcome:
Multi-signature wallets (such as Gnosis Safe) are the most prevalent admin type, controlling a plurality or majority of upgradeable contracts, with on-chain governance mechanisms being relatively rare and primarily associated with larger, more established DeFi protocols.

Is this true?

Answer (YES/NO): NO